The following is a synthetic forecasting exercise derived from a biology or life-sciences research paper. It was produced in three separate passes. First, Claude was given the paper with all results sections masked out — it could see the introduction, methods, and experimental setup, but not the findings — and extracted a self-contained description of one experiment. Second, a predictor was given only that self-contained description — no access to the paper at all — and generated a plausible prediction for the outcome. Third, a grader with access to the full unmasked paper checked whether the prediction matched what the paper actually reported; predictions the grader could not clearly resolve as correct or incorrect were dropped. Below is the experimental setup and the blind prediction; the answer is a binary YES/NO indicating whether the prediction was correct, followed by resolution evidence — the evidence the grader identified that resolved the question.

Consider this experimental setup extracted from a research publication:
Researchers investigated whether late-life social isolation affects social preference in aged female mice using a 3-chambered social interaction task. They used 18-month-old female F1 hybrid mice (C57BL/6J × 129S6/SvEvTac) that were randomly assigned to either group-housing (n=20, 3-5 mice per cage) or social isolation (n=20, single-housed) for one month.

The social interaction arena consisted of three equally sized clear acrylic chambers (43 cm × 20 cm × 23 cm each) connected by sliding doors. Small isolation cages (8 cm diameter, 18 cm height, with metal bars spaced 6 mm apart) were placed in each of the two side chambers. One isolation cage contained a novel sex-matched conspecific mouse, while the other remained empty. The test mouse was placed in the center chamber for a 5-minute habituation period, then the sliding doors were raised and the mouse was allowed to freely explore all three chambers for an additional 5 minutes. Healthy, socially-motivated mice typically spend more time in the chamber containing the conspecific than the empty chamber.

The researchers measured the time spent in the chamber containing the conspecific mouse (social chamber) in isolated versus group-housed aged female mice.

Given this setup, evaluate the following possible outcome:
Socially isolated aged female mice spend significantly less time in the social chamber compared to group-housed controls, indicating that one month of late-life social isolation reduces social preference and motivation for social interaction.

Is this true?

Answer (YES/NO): NO